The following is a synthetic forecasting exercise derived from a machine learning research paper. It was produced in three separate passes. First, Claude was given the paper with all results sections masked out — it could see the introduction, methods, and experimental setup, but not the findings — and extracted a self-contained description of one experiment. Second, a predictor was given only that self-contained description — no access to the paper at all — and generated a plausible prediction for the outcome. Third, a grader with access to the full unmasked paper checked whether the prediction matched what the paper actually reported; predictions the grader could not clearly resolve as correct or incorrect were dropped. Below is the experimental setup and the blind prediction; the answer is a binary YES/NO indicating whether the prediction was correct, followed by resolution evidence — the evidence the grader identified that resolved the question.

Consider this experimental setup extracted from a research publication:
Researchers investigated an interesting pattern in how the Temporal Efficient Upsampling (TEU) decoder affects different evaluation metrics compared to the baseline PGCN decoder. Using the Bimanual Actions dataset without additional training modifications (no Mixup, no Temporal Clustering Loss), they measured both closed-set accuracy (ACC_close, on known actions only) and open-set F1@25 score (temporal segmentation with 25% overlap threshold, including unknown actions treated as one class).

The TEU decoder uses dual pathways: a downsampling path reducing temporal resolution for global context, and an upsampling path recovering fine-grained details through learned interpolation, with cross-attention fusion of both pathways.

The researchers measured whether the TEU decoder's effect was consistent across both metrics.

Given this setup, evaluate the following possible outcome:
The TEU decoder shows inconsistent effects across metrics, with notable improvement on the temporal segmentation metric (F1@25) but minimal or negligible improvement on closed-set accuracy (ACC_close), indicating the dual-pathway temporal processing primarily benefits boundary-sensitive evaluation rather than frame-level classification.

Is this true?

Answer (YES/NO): NO